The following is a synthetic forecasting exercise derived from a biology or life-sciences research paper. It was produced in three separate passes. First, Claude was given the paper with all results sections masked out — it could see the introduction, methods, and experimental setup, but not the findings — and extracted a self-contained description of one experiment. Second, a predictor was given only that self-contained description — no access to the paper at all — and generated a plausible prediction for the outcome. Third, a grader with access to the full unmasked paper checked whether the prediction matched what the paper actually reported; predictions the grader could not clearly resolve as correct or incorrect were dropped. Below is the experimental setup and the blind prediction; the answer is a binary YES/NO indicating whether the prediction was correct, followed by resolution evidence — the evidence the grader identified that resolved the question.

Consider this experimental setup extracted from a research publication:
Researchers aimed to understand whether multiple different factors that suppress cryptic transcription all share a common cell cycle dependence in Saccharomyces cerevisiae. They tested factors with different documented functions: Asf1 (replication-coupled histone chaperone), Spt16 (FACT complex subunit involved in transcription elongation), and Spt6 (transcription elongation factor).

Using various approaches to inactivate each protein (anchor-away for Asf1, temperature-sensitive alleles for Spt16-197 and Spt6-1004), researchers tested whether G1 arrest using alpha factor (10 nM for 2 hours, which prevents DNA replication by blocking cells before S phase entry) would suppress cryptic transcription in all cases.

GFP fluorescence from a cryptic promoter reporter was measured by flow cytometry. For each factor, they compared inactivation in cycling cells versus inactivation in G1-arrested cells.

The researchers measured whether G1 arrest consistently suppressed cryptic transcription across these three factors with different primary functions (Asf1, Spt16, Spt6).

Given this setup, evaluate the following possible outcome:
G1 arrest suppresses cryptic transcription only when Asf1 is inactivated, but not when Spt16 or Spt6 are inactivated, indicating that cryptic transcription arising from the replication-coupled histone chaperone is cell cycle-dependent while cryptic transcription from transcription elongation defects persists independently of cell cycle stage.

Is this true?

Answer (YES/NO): NO